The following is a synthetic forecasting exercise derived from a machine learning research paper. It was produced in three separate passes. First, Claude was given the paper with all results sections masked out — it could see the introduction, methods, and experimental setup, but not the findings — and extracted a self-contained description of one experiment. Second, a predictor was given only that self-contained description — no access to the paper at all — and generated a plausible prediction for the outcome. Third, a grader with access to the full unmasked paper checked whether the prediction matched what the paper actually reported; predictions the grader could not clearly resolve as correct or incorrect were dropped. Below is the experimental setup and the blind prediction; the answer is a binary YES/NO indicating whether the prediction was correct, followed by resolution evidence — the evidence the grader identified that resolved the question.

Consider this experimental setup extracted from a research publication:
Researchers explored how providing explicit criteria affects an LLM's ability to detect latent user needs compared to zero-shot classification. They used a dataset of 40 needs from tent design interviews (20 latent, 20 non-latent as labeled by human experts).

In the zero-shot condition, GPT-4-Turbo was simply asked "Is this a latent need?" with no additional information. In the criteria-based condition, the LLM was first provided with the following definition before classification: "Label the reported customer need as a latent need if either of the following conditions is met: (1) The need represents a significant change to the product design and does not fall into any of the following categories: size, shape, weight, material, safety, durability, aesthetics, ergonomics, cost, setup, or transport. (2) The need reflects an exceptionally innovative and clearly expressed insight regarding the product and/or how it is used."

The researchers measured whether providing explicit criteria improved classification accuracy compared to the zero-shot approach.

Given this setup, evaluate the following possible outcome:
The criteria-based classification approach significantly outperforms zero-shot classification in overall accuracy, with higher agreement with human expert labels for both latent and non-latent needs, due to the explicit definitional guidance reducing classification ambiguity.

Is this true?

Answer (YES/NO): YES